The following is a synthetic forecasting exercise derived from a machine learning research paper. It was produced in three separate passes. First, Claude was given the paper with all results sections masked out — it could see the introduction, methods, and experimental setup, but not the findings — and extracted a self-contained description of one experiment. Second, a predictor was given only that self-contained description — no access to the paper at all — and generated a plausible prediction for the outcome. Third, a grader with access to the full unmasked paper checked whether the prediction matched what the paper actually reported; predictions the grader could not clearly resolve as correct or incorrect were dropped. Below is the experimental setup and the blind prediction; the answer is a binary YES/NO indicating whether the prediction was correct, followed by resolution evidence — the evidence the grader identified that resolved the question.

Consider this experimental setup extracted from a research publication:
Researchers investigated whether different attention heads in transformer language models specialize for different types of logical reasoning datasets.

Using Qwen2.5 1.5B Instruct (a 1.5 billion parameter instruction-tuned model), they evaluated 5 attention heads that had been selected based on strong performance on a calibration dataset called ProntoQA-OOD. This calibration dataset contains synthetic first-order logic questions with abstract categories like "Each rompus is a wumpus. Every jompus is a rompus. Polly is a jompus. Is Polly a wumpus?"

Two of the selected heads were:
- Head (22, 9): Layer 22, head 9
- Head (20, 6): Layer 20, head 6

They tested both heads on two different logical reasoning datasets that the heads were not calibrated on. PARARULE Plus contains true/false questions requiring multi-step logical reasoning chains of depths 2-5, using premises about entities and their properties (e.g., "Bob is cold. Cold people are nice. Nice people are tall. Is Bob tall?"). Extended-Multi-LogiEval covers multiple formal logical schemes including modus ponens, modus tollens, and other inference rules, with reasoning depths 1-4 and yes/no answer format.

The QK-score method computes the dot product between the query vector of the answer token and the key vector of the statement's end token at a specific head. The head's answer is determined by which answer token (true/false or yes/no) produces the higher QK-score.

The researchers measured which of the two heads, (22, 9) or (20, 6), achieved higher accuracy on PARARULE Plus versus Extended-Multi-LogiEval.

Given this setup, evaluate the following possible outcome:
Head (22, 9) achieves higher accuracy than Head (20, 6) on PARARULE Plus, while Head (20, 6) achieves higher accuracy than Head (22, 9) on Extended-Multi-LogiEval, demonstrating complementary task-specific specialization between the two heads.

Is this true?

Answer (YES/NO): YES